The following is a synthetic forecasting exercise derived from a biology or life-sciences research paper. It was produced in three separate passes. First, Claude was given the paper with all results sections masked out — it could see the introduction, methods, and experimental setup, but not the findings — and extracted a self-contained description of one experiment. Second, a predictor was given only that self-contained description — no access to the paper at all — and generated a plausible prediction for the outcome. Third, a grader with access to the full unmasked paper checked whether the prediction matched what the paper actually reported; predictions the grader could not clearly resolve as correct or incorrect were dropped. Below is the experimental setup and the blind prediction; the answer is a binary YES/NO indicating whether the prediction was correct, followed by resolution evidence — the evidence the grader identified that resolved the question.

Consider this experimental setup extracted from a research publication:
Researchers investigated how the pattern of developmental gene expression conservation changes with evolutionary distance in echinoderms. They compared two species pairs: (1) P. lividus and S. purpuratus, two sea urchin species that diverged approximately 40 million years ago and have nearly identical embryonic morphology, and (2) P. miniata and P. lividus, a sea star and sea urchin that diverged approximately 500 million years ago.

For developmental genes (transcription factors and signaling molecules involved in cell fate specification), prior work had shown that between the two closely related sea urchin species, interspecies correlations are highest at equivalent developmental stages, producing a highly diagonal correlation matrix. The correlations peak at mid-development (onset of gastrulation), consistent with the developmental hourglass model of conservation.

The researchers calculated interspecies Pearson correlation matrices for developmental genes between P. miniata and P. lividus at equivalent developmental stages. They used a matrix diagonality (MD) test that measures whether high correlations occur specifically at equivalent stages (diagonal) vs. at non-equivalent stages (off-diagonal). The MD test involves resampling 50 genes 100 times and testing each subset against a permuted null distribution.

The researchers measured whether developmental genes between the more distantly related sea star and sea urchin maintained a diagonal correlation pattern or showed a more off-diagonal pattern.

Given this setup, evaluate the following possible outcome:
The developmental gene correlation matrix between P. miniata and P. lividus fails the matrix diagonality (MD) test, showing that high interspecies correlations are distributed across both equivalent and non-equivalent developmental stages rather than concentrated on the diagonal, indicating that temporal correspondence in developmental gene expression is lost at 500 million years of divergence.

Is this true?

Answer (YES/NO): NO